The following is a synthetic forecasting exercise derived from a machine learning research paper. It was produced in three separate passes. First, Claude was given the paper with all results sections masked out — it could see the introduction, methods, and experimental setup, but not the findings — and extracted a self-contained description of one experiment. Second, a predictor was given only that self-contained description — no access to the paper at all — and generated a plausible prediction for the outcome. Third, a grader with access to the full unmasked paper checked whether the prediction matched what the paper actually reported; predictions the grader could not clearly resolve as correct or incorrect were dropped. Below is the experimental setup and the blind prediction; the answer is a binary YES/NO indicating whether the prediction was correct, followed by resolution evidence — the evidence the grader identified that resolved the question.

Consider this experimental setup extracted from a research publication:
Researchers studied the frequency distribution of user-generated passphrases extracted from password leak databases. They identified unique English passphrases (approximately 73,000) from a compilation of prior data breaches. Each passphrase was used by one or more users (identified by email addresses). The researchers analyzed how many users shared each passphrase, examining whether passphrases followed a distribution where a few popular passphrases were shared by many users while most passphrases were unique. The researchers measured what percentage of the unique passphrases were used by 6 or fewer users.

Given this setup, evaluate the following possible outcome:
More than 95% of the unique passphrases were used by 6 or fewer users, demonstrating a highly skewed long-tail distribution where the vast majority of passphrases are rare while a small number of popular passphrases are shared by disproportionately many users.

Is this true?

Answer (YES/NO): YES